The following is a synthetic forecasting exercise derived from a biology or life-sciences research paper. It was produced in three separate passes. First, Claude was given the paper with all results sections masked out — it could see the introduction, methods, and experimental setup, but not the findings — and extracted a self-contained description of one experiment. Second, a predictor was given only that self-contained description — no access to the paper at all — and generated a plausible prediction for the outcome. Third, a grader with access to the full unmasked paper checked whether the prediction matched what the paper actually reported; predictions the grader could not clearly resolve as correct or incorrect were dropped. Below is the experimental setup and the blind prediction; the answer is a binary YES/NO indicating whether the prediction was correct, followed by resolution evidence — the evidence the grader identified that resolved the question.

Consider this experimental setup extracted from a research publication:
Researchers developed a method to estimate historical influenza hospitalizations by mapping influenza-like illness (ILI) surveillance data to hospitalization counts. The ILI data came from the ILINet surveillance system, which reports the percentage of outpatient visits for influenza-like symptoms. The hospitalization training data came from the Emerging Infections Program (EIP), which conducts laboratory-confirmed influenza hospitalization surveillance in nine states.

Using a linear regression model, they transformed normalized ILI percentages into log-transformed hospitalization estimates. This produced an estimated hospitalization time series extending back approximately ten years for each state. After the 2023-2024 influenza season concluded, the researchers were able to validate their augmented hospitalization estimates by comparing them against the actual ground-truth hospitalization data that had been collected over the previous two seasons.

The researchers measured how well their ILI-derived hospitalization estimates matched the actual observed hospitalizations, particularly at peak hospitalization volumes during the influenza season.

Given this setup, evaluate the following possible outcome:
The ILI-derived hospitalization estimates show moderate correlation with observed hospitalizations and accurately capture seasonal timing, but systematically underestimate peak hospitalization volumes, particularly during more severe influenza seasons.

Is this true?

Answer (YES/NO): NO